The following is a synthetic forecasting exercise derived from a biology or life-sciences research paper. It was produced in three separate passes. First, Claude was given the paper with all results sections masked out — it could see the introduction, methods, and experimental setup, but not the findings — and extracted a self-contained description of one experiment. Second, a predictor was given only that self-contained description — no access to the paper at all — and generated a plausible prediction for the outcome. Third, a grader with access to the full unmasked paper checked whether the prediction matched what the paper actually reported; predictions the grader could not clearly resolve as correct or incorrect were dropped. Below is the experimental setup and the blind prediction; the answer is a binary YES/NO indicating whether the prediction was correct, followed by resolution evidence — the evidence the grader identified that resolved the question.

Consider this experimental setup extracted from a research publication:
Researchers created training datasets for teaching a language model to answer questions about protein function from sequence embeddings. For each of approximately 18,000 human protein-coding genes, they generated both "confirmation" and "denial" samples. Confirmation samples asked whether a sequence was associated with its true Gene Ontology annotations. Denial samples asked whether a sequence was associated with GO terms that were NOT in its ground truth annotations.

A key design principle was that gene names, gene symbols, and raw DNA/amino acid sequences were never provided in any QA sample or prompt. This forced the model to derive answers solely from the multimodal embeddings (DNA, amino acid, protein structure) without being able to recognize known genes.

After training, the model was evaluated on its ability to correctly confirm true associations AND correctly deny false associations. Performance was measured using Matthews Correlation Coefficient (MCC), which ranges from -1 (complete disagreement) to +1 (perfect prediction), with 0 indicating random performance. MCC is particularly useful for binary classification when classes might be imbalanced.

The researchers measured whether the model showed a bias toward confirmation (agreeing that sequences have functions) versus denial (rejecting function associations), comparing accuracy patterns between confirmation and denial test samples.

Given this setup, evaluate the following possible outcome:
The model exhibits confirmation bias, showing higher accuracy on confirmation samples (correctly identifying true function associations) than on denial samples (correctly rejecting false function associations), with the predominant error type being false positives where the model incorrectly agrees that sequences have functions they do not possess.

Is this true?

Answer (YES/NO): NO